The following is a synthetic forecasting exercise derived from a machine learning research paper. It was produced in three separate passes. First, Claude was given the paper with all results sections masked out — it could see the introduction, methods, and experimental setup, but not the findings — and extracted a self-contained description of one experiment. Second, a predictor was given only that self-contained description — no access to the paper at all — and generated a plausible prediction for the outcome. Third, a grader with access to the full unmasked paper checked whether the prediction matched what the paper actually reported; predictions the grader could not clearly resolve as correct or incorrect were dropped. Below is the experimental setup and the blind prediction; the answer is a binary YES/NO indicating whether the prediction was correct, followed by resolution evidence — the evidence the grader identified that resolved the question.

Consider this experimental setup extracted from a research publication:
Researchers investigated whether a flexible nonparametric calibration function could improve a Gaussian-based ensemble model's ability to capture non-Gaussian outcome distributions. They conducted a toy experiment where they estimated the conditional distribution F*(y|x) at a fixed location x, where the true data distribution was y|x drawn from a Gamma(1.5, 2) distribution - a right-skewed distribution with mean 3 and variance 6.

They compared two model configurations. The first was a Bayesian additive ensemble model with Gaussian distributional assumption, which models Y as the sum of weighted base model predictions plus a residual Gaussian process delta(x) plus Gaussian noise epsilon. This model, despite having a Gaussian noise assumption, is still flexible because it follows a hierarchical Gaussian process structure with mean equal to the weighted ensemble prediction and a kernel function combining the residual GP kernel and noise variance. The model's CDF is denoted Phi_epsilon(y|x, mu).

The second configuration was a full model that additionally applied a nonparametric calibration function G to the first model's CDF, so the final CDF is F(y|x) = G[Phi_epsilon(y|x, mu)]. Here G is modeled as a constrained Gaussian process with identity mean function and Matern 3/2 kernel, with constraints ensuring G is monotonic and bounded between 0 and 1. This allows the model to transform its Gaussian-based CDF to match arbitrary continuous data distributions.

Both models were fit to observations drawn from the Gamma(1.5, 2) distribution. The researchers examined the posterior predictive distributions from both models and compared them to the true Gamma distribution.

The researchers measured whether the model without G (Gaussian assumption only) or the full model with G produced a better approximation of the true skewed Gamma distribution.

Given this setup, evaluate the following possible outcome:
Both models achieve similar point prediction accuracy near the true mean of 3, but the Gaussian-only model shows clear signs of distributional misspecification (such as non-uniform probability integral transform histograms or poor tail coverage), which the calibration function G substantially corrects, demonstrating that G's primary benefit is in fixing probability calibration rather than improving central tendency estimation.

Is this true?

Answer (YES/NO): NO